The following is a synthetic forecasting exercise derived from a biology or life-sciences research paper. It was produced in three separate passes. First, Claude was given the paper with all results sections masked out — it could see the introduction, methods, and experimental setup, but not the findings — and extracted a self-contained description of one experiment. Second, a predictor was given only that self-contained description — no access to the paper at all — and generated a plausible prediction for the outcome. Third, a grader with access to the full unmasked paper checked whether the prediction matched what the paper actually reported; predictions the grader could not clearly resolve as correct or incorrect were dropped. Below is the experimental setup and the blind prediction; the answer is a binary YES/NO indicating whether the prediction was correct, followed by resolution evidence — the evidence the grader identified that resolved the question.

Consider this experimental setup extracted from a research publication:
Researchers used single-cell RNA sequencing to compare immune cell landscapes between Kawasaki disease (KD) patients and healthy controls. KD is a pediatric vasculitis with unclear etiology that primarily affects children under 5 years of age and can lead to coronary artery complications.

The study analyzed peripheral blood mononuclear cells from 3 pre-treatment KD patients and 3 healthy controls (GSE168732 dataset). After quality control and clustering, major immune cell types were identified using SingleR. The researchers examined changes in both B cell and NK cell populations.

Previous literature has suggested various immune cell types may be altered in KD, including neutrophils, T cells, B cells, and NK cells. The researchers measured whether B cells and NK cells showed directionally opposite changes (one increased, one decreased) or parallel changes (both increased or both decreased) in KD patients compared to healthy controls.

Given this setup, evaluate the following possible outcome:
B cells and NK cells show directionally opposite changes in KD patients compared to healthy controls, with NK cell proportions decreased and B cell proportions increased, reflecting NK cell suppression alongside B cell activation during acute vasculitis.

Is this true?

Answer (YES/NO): YES